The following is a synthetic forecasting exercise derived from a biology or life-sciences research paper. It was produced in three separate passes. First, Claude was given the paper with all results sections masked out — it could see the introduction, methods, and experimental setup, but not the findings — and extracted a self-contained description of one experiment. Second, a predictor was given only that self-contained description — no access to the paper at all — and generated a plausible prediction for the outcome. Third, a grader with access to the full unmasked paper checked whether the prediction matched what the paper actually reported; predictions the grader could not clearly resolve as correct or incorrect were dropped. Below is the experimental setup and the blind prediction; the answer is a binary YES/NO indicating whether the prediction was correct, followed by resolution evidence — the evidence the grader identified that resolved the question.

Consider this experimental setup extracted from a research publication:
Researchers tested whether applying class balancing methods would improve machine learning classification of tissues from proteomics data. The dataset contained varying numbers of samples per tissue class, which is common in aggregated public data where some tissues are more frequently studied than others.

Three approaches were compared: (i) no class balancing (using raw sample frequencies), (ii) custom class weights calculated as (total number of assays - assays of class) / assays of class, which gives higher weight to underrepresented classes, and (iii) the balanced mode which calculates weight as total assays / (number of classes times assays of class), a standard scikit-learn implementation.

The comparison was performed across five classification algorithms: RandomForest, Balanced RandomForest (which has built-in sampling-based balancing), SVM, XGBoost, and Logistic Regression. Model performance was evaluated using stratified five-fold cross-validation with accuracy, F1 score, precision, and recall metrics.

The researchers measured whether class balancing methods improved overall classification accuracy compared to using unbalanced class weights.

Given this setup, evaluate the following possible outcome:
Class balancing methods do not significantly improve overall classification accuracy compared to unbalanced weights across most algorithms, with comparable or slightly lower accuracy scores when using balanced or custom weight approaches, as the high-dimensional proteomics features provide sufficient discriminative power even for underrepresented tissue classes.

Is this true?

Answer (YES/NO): NO